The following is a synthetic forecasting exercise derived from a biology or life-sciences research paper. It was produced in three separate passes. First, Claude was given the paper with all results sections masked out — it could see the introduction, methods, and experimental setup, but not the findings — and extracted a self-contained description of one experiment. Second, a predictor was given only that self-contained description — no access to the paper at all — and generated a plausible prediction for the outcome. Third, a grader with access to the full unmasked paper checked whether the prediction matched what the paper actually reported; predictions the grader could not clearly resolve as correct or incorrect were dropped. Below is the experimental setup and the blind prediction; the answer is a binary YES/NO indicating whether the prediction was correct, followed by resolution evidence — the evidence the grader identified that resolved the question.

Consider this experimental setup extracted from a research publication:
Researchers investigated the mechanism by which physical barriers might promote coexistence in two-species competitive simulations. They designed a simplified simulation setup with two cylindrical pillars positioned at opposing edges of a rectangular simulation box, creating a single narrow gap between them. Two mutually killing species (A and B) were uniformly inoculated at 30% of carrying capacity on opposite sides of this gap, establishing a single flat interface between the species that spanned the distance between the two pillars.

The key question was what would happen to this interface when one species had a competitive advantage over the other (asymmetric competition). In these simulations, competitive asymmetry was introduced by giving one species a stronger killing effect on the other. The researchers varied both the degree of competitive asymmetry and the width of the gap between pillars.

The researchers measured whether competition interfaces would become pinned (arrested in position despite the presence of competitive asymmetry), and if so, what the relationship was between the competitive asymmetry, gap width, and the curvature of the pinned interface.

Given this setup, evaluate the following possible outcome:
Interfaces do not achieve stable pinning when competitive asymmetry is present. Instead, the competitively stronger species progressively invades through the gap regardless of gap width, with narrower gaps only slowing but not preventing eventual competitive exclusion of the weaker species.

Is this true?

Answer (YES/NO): NO